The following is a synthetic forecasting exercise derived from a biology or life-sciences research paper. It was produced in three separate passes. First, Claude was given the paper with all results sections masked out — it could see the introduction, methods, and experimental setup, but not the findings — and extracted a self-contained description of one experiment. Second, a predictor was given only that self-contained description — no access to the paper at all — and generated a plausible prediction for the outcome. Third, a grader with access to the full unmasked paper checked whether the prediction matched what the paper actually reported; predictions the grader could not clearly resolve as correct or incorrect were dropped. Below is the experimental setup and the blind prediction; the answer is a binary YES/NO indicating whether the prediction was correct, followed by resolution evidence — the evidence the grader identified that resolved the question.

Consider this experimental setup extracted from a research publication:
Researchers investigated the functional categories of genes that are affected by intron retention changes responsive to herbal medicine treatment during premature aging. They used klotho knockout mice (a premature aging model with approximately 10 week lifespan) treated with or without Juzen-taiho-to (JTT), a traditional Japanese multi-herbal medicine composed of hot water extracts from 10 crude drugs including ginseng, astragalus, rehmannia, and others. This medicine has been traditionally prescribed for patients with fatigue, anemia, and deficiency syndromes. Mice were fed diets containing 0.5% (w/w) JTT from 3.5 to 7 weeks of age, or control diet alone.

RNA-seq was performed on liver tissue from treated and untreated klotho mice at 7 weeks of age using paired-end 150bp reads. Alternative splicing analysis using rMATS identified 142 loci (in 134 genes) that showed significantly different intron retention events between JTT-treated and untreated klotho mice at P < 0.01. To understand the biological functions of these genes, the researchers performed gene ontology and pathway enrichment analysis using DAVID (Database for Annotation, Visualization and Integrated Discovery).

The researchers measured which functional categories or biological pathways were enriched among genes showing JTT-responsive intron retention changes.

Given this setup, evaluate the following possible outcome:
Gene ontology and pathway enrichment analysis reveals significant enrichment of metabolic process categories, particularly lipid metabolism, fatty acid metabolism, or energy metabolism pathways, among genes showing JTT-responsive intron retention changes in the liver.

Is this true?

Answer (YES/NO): YES